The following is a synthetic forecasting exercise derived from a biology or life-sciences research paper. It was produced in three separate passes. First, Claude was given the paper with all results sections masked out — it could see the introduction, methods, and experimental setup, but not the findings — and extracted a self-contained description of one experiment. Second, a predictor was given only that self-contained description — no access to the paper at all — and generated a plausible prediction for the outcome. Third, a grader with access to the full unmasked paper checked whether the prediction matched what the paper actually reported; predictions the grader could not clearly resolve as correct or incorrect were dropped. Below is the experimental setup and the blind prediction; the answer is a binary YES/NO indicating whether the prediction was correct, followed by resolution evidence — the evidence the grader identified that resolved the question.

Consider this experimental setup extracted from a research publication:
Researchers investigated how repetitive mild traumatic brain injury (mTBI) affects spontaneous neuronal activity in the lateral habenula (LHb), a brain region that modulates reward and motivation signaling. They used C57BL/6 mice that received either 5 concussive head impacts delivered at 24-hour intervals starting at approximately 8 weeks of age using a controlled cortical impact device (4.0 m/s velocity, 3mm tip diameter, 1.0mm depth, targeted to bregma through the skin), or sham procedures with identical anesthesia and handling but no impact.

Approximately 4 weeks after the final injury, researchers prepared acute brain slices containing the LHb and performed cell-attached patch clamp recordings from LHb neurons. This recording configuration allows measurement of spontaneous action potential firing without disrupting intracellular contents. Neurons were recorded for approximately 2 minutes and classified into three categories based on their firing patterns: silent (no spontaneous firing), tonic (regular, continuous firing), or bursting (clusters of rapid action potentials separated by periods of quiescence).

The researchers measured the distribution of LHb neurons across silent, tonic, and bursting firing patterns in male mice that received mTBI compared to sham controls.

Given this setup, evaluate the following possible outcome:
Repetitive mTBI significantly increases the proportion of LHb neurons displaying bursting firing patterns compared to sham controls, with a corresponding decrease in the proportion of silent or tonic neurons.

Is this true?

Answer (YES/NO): NO